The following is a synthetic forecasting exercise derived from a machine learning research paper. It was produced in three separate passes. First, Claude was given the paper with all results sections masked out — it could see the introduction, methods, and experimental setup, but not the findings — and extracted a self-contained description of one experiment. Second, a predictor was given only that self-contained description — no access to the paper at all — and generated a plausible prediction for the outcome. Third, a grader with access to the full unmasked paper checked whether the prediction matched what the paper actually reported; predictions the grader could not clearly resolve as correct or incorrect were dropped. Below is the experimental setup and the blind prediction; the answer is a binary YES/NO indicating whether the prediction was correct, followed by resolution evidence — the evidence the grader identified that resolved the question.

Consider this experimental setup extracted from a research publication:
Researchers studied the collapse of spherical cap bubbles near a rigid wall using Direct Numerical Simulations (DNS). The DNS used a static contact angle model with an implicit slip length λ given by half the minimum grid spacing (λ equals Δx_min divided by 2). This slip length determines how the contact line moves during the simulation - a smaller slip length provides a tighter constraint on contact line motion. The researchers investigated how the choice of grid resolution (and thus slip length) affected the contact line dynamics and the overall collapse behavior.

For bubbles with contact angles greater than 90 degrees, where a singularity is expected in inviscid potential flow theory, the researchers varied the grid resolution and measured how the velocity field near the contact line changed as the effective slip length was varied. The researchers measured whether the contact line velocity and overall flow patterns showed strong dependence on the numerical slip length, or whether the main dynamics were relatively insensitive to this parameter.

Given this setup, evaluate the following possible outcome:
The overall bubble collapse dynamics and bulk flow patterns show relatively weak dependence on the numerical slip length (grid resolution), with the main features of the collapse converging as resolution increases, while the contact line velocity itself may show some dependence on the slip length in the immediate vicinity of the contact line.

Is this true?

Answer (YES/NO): YES